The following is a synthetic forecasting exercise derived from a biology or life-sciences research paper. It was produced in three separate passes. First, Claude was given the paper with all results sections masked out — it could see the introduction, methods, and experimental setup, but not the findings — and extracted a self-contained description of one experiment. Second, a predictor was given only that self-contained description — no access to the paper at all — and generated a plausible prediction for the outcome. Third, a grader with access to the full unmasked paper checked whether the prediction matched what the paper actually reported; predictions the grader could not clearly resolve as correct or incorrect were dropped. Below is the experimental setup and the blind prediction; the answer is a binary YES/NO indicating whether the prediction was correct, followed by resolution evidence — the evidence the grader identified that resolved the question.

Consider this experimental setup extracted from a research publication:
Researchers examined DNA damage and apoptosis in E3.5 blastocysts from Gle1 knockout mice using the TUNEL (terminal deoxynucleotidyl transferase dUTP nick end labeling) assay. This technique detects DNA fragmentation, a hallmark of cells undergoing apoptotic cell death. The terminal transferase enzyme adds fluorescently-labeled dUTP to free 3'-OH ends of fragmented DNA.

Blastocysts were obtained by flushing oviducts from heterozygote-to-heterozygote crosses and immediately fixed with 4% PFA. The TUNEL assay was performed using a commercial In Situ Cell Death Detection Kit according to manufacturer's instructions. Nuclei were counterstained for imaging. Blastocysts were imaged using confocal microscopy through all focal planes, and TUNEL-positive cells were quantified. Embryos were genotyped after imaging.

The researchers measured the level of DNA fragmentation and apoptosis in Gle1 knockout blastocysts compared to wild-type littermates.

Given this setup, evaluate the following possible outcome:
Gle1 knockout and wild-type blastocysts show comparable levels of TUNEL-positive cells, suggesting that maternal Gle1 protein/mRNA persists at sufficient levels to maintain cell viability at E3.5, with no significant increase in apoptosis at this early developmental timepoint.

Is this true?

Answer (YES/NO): NO